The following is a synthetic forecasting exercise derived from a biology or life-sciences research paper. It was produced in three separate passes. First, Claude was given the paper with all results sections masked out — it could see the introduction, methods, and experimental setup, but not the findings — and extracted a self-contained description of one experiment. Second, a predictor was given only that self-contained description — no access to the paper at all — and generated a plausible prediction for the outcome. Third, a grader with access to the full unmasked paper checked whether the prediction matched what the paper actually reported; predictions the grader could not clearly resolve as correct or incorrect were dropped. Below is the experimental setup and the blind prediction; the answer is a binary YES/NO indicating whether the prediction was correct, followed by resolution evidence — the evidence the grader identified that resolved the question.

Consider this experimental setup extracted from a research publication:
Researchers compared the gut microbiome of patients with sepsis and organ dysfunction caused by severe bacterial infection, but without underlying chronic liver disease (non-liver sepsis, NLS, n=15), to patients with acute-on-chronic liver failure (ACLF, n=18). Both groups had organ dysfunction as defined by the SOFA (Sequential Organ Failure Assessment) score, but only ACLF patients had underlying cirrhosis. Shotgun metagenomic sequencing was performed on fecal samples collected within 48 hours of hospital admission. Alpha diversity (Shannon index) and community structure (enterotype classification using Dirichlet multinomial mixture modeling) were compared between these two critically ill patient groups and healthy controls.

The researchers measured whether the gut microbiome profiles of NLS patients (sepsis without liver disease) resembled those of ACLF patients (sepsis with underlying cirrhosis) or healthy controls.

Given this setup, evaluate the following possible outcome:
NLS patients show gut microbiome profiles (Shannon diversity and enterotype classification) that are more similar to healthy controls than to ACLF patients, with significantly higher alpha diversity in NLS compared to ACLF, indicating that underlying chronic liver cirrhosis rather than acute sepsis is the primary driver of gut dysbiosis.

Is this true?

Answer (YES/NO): NO